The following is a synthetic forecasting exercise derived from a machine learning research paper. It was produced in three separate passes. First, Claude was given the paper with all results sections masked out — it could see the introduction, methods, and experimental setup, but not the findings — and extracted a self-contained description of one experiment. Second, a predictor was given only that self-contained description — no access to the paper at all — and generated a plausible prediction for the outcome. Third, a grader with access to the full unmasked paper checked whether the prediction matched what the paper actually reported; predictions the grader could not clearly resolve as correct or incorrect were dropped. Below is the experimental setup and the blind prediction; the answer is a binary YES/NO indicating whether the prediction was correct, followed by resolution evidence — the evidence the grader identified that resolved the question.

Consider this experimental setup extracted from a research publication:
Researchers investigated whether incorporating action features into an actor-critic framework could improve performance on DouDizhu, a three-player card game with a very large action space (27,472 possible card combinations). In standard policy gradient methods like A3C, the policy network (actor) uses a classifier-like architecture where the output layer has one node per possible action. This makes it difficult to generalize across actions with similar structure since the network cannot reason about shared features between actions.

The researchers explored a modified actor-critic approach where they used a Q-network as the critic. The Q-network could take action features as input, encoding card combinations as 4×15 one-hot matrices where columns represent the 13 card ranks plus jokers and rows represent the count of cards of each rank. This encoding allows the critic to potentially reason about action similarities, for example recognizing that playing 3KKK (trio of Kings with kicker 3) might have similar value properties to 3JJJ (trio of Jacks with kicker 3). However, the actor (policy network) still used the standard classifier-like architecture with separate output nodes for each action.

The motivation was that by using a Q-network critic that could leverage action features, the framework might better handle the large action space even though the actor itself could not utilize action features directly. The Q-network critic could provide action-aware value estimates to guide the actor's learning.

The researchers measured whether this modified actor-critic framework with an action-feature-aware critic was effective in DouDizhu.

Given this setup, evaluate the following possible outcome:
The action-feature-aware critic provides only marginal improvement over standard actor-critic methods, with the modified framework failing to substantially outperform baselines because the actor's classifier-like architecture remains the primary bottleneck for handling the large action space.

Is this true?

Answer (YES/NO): NO